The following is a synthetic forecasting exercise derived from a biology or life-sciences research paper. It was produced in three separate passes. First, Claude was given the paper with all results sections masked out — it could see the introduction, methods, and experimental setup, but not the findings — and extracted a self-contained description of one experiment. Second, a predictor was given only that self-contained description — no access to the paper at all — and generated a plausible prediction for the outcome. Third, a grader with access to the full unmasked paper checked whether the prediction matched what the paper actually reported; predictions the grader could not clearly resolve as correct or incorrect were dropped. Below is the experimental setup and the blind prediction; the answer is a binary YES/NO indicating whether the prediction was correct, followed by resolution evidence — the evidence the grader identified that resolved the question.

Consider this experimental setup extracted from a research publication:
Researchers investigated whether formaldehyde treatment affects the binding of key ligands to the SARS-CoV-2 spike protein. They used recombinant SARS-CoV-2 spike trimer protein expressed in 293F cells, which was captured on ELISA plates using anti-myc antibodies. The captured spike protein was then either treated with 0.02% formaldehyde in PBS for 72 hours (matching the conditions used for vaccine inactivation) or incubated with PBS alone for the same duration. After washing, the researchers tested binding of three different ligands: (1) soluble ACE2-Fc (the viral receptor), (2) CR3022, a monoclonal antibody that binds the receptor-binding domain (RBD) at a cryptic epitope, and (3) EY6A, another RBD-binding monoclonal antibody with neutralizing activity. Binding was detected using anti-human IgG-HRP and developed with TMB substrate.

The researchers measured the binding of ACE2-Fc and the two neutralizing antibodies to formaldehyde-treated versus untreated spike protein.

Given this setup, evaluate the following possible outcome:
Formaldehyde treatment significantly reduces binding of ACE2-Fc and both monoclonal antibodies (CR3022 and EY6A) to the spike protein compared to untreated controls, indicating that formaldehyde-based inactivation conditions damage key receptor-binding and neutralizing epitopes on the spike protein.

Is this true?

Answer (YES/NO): NO